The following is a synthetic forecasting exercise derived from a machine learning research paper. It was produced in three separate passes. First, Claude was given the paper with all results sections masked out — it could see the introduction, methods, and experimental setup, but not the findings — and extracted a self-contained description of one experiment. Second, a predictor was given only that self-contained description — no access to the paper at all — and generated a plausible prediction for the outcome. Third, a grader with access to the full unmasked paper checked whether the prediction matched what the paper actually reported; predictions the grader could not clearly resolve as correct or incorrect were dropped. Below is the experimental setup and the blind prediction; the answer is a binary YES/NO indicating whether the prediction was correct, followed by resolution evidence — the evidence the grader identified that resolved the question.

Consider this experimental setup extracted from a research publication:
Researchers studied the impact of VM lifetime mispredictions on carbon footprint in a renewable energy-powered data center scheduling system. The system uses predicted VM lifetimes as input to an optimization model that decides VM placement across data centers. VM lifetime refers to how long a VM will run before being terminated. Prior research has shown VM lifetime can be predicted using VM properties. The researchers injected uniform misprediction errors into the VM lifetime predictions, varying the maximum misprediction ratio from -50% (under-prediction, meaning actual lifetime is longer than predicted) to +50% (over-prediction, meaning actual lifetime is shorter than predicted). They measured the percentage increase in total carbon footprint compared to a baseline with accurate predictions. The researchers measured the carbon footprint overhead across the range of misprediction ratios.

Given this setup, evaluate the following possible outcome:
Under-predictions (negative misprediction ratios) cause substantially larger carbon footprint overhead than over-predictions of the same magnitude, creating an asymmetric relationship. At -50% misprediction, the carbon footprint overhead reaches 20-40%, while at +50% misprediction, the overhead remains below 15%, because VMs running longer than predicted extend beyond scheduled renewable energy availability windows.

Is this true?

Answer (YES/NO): NO